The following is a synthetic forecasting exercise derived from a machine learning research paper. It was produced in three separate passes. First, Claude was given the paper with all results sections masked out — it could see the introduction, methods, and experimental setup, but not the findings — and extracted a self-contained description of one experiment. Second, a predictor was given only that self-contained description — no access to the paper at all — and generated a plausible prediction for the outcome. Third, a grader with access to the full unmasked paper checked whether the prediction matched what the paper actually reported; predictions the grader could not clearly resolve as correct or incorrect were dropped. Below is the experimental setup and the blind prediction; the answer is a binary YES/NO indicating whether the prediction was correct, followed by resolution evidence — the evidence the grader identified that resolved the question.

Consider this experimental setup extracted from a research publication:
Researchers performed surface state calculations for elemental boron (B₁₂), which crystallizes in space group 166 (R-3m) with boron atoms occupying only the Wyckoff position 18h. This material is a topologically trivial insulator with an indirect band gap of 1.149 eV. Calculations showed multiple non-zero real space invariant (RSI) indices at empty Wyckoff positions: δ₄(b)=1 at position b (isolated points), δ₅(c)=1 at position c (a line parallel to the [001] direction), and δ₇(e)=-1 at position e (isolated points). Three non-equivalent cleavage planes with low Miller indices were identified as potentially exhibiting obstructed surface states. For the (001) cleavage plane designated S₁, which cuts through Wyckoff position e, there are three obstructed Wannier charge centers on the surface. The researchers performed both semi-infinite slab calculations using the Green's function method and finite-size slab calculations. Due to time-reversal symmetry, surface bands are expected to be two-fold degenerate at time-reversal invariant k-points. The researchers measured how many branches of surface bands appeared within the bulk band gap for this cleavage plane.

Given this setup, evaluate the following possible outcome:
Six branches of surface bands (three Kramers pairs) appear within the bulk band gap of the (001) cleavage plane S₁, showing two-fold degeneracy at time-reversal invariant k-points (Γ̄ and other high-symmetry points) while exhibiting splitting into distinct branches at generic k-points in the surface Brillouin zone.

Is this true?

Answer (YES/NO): NO